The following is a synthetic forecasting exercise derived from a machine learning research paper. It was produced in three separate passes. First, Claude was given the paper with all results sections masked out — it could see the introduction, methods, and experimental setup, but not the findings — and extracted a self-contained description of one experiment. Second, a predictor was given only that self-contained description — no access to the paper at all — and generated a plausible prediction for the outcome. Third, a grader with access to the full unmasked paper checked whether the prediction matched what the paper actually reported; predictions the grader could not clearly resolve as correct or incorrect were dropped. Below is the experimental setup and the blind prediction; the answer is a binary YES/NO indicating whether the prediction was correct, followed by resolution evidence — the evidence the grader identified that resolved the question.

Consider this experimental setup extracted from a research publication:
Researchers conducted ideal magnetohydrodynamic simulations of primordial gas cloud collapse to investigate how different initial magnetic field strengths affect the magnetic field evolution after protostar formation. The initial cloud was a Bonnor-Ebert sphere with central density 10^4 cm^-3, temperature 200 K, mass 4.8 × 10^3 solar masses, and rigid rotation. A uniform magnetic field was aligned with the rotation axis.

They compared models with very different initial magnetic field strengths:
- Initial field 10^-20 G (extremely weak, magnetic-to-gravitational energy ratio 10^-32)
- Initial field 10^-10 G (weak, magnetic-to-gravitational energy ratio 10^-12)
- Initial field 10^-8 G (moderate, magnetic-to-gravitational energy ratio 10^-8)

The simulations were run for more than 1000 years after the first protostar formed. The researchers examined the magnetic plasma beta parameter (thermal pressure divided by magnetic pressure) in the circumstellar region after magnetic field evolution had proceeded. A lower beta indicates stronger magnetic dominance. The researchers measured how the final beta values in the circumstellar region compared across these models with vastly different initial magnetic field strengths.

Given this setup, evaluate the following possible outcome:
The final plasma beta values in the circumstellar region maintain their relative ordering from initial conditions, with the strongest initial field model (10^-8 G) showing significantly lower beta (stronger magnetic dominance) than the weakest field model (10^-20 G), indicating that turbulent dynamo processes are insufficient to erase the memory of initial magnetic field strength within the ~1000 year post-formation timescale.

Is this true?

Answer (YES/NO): NO